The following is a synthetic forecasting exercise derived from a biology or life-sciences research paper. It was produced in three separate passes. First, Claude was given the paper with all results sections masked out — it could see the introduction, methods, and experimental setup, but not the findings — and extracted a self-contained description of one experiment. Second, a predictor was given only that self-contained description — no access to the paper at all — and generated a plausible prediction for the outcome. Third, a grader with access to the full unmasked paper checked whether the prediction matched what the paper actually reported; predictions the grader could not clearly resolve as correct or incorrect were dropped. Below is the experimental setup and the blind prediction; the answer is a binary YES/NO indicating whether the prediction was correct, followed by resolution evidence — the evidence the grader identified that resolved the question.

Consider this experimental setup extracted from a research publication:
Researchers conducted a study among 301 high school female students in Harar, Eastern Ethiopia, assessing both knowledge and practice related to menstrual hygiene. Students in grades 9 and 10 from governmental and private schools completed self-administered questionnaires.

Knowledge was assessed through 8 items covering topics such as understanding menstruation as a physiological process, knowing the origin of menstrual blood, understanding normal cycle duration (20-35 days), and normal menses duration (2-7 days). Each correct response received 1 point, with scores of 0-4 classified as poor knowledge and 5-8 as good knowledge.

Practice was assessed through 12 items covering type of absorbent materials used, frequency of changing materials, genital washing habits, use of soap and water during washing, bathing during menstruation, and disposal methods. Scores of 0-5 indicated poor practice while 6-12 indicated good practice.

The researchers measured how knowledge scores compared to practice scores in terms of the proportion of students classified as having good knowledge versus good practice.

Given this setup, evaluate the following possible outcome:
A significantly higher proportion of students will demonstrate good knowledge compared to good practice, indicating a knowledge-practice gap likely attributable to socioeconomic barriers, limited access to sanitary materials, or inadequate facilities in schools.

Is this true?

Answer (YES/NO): NO